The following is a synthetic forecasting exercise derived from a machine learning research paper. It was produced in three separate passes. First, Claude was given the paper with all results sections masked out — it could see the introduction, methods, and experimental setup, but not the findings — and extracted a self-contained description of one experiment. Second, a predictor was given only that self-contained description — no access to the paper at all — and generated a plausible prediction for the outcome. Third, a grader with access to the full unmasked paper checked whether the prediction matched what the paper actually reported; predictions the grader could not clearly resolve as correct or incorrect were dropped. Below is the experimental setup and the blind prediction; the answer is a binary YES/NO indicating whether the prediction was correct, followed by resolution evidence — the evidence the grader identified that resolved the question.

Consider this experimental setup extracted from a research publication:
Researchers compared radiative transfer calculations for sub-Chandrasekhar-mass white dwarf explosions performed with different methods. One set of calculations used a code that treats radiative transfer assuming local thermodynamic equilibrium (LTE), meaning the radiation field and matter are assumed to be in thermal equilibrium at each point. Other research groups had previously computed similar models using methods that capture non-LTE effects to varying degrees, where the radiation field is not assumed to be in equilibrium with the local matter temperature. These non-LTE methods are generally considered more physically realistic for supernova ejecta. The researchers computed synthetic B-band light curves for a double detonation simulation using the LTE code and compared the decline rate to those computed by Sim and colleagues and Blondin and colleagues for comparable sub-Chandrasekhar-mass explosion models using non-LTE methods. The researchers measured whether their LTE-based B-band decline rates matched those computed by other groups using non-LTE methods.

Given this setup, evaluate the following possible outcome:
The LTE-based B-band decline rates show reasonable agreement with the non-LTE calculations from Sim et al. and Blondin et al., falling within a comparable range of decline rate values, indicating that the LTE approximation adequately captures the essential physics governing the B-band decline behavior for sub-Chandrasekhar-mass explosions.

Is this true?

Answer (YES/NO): NO